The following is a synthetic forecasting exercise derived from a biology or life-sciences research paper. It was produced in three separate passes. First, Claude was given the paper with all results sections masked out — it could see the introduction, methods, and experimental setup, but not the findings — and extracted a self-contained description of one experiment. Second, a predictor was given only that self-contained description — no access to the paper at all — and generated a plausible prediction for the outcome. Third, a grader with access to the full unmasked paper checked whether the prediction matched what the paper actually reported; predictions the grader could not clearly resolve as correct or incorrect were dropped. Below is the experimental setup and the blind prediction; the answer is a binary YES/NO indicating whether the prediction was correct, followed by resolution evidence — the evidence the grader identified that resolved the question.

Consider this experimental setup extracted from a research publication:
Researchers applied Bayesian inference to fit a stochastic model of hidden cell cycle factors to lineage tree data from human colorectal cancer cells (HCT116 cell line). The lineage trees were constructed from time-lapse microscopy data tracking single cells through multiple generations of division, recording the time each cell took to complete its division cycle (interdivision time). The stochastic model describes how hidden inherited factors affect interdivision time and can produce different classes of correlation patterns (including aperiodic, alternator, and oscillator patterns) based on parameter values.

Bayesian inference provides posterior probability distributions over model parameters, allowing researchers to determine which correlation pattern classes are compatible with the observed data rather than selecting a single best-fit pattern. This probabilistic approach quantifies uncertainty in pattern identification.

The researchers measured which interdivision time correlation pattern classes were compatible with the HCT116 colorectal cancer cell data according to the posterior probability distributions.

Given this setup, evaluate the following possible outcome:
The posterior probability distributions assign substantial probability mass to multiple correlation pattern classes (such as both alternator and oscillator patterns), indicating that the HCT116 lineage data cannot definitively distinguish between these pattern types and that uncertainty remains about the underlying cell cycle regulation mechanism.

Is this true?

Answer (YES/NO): NO